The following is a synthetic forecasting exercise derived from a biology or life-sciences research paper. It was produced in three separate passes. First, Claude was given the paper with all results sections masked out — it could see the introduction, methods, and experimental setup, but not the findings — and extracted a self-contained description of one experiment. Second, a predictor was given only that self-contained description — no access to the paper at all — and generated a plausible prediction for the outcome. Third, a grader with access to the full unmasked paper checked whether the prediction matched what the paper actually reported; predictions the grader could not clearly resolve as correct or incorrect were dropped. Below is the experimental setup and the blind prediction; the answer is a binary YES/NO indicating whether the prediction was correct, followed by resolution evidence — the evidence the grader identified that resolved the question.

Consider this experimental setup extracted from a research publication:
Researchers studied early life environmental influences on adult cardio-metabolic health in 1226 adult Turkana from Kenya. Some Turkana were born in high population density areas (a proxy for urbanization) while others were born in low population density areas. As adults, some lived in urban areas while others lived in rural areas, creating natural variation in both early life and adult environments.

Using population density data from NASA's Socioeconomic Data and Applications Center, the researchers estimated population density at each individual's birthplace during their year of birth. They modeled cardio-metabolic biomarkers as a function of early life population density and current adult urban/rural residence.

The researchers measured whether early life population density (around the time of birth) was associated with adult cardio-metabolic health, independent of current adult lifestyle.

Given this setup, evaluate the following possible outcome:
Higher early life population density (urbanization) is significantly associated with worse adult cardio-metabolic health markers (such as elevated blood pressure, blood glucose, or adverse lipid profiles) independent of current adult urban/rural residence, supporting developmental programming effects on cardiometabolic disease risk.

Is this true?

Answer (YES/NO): YES